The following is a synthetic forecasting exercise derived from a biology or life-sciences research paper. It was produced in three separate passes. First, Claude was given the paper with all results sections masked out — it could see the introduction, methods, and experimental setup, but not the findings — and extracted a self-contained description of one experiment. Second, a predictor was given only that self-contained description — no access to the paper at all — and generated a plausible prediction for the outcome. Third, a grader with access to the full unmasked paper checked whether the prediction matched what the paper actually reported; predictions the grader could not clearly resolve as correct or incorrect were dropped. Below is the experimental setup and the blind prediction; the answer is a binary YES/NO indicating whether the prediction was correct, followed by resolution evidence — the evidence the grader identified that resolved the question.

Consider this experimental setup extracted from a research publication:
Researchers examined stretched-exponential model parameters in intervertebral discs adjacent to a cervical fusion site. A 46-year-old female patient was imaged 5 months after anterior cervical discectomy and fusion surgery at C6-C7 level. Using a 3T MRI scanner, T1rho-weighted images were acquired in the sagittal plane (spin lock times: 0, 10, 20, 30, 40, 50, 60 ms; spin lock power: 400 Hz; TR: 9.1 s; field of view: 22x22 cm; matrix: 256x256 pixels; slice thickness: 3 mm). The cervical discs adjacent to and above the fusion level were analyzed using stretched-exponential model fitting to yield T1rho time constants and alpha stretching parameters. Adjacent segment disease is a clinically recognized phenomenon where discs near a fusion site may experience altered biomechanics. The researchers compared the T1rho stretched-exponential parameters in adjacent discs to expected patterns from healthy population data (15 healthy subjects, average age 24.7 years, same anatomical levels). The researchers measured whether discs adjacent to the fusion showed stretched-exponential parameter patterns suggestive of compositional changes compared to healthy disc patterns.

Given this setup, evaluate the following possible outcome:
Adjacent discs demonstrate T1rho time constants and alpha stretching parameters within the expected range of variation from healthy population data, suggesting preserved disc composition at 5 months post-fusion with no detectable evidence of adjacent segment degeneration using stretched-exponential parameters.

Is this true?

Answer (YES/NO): NO